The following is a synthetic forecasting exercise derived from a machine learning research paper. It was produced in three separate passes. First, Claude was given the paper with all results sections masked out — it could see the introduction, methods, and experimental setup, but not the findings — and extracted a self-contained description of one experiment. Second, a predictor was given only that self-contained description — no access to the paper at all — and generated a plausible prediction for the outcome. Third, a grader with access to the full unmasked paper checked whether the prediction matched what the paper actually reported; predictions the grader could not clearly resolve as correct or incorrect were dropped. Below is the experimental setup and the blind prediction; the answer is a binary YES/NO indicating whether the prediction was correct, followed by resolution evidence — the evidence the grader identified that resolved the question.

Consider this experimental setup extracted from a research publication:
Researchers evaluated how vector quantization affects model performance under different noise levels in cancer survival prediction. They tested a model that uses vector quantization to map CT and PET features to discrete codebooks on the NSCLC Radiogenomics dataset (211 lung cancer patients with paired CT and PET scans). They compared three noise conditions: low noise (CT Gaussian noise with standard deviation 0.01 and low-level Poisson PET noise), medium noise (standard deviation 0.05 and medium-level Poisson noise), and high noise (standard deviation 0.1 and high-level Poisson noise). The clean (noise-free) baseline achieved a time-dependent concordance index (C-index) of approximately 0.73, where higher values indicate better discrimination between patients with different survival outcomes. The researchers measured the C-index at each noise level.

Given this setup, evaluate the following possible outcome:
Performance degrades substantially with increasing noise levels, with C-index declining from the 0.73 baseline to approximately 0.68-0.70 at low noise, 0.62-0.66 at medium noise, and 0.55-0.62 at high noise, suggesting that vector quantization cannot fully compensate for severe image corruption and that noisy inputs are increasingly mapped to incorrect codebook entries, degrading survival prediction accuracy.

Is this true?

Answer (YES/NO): NO